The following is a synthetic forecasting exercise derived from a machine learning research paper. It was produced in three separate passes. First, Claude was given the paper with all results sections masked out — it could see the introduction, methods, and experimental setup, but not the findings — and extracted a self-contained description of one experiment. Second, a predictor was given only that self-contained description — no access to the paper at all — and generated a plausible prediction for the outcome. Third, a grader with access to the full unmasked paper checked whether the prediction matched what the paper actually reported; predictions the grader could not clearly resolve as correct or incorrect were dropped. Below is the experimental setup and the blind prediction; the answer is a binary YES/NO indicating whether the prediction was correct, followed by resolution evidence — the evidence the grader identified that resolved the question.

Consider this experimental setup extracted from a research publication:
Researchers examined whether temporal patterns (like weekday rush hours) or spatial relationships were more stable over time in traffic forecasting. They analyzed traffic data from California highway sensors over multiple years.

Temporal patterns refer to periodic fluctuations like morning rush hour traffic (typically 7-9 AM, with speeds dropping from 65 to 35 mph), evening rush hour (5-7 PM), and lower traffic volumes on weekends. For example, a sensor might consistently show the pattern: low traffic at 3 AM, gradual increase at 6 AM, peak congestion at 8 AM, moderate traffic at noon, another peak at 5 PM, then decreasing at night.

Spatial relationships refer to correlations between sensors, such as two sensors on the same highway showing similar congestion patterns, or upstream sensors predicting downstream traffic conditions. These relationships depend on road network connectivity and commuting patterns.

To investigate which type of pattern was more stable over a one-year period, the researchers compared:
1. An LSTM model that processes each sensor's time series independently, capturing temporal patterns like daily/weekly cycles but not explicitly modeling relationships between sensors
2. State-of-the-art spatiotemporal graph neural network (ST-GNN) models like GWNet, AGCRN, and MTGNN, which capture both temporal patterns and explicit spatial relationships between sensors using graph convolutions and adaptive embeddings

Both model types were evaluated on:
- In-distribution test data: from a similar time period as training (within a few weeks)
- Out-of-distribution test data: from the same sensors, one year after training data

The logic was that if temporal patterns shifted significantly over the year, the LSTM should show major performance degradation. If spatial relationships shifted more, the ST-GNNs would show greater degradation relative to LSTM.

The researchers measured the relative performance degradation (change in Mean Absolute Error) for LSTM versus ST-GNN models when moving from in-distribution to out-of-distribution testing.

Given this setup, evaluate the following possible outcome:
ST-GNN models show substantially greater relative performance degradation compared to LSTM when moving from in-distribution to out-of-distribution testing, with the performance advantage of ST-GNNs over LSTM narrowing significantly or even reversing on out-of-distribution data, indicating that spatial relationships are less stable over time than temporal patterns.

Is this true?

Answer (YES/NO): YES